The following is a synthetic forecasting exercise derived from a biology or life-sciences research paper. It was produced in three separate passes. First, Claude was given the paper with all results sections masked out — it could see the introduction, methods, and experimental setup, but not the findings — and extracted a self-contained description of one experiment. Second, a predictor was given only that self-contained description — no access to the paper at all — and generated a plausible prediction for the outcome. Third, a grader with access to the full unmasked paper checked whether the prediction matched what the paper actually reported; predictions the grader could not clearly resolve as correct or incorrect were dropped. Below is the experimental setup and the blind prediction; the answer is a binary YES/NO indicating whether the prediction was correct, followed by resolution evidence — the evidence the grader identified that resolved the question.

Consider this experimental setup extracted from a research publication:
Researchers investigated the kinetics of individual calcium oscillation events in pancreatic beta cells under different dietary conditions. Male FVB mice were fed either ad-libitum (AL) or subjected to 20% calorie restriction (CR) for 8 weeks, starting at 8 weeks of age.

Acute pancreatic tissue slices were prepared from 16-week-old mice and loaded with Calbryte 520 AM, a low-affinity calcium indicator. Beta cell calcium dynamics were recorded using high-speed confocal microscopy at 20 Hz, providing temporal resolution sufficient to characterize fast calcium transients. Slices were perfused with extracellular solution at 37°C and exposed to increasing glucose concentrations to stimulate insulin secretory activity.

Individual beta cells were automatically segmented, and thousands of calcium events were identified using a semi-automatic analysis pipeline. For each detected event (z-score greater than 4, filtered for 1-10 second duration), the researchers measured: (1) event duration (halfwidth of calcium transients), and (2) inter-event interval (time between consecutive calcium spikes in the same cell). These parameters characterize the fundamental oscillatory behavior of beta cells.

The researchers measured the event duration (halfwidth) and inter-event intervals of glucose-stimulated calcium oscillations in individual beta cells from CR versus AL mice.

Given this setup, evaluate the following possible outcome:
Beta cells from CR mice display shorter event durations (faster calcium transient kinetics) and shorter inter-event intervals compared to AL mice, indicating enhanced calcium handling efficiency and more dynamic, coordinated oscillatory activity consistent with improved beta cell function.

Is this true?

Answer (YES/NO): NO